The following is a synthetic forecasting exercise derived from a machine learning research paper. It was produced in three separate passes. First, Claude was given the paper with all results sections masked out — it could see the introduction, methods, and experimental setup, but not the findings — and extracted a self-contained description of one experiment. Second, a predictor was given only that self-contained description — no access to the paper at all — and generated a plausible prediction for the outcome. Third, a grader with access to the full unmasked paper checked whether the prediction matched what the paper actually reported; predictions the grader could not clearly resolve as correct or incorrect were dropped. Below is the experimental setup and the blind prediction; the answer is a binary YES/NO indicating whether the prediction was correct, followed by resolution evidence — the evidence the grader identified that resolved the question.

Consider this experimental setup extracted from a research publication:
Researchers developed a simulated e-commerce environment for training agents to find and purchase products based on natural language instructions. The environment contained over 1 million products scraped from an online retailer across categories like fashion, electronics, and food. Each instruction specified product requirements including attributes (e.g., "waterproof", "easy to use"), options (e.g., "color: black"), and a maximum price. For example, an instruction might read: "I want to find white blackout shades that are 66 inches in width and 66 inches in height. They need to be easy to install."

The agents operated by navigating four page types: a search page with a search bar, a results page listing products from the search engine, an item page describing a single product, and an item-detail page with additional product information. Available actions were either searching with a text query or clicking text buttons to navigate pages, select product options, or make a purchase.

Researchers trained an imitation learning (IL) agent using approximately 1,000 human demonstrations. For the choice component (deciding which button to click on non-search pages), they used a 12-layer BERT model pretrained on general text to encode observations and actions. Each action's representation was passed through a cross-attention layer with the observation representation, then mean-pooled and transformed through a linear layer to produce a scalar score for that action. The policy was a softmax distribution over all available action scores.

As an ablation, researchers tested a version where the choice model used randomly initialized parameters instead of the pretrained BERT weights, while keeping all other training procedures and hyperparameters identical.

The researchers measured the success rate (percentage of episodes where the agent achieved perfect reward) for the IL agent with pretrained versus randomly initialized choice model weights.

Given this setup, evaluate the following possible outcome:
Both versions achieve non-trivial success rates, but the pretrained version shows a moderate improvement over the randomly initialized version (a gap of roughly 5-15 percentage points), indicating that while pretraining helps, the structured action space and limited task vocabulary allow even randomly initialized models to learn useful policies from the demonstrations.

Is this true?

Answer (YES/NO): NO